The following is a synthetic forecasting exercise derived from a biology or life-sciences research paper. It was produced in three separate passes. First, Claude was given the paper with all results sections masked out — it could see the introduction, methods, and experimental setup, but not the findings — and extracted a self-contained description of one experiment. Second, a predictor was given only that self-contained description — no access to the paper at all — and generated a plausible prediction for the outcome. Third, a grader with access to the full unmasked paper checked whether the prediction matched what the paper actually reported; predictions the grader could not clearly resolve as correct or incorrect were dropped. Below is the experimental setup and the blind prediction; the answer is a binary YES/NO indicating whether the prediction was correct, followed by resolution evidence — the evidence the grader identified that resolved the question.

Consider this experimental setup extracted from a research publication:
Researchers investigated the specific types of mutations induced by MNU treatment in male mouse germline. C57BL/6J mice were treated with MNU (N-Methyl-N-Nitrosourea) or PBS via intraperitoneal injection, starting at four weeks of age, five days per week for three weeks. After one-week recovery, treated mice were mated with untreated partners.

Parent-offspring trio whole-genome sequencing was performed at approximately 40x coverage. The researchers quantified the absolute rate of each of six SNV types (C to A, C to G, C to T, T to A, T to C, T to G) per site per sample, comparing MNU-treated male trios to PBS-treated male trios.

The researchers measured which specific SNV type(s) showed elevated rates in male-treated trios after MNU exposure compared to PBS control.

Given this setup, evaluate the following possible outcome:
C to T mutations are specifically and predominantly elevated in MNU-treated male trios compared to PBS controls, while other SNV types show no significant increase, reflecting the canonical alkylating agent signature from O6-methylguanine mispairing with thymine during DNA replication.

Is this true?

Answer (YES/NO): NO